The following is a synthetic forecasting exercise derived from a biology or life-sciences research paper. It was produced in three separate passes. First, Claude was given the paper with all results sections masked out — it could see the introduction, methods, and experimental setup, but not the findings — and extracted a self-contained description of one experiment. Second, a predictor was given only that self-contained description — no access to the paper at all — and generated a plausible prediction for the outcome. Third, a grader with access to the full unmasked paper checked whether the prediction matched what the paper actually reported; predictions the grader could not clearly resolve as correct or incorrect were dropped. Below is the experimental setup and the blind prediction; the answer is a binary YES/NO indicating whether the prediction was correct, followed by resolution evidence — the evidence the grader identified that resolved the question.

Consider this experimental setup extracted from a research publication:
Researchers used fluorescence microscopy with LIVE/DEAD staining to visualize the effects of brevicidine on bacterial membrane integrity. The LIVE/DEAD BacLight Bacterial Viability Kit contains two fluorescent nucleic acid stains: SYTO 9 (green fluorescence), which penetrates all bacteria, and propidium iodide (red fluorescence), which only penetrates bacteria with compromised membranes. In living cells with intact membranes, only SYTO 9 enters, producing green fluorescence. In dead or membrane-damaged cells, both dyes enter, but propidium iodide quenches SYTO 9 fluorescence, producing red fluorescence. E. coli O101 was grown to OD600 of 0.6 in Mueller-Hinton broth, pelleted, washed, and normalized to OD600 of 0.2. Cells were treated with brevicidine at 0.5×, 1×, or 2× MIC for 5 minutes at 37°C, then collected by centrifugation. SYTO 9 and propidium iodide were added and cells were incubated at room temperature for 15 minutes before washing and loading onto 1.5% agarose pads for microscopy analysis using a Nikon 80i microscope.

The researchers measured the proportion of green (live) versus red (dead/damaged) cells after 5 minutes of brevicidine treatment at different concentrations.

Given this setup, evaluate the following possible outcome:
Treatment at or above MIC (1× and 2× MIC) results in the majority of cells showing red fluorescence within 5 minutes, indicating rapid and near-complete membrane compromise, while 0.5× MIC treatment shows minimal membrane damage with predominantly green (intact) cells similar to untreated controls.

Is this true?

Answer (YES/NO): NO